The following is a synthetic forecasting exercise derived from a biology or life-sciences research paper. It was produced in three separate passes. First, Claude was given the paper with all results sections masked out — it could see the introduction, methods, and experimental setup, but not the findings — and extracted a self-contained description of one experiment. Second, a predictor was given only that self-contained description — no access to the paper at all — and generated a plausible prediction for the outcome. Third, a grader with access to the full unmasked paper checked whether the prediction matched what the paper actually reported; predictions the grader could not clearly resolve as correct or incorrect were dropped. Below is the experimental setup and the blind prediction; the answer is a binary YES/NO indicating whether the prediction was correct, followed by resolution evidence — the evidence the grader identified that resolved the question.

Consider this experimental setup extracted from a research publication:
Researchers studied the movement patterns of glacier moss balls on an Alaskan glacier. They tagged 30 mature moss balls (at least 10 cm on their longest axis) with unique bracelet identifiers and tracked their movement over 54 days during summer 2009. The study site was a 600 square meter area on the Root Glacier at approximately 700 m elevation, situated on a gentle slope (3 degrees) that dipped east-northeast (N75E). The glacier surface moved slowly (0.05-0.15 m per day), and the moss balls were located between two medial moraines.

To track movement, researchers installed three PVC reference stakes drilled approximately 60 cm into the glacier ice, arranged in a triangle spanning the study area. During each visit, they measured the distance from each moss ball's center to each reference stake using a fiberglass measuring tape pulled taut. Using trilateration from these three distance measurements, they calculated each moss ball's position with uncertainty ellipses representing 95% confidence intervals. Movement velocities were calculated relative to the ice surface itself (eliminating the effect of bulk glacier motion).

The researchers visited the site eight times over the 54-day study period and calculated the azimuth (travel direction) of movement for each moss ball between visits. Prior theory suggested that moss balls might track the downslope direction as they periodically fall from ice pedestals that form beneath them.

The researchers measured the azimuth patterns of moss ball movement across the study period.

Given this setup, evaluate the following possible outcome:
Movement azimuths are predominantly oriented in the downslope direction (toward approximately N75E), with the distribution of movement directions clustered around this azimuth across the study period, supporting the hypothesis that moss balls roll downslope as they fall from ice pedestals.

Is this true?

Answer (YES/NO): NO